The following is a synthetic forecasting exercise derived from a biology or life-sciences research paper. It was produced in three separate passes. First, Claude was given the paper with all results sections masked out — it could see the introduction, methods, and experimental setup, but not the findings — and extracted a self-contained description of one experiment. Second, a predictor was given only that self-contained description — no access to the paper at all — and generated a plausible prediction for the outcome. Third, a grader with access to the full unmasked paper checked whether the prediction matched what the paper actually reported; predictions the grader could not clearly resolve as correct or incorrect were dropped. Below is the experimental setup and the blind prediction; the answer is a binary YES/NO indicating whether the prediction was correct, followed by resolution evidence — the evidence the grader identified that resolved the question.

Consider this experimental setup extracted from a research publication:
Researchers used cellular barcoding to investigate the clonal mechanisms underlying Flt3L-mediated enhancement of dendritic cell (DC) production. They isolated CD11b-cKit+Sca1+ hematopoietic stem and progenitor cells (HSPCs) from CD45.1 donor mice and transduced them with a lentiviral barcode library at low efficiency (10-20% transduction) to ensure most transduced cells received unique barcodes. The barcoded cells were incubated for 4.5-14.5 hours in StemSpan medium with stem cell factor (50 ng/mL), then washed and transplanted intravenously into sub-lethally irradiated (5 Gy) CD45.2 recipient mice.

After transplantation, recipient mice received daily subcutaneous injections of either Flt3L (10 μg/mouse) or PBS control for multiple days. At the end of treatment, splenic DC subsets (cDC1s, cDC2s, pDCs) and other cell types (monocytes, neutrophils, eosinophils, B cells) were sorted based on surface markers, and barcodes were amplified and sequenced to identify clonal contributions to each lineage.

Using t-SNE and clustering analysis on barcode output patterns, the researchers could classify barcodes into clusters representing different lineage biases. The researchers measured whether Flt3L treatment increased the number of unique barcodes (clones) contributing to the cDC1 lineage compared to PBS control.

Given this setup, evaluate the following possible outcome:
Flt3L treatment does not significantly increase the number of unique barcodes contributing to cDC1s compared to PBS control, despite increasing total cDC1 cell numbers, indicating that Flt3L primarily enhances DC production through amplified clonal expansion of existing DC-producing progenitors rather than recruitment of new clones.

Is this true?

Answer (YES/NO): NO